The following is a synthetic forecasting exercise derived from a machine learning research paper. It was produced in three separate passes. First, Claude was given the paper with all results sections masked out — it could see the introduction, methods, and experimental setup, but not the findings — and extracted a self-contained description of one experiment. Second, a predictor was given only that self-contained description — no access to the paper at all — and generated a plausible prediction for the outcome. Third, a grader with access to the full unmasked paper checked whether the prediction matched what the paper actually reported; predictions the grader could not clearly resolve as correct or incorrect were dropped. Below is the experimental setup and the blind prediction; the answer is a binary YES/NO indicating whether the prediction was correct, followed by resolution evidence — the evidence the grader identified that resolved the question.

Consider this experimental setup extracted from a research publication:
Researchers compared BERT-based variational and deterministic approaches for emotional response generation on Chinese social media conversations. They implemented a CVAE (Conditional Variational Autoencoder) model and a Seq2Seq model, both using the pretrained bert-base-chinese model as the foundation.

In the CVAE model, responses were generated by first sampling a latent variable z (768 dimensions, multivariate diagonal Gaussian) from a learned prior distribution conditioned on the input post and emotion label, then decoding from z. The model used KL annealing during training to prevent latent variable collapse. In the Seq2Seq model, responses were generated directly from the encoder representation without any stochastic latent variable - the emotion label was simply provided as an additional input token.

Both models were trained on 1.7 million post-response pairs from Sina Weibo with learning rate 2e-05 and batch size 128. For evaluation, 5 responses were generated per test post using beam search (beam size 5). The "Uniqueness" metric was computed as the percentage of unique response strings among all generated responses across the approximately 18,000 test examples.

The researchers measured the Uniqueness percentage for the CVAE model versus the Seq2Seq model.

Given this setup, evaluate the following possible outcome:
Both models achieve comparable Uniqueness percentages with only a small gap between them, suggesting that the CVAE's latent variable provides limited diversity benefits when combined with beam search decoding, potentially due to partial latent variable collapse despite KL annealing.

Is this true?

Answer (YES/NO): NO